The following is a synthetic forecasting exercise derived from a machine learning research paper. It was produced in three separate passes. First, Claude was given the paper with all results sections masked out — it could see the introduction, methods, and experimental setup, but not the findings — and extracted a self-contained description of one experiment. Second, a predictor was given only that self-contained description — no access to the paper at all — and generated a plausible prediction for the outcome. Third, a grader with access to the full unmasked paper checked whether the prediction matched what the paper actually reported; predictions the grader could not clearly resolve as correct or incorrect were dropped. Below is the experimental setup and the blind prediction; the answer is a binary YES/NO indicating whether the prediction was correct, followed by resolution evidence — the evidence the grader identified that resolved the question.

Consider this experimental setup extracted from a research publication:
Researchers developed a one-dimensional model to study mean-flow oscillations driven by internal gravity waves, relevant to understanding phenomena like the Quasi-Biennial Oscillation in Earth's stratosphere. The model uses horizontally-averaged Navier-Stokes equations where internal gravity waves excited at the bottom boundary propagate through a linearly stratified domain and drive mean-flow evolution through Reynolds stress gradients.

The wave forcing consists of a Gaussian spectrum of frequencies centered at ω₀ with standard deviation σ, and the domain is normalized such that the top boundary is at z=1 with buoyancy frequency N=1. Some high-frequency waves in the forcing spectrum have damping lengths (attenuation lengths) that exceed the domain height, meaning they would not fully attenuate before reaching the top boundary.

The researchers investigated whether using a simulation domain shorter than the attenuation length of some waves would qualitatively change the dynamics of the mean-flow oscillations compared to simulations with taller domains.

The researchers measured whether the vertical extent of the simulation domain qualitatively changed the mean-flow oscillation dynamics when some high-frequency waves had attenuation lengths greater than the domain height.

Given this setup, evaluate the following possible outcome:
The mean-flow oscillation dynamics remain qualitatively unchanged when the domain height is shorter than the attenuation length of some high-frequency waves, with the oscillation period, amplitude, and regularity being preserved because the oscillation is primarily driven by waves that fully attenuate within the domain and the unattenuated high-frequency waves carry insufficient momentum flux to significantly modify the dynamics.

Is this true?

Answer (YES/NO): NO